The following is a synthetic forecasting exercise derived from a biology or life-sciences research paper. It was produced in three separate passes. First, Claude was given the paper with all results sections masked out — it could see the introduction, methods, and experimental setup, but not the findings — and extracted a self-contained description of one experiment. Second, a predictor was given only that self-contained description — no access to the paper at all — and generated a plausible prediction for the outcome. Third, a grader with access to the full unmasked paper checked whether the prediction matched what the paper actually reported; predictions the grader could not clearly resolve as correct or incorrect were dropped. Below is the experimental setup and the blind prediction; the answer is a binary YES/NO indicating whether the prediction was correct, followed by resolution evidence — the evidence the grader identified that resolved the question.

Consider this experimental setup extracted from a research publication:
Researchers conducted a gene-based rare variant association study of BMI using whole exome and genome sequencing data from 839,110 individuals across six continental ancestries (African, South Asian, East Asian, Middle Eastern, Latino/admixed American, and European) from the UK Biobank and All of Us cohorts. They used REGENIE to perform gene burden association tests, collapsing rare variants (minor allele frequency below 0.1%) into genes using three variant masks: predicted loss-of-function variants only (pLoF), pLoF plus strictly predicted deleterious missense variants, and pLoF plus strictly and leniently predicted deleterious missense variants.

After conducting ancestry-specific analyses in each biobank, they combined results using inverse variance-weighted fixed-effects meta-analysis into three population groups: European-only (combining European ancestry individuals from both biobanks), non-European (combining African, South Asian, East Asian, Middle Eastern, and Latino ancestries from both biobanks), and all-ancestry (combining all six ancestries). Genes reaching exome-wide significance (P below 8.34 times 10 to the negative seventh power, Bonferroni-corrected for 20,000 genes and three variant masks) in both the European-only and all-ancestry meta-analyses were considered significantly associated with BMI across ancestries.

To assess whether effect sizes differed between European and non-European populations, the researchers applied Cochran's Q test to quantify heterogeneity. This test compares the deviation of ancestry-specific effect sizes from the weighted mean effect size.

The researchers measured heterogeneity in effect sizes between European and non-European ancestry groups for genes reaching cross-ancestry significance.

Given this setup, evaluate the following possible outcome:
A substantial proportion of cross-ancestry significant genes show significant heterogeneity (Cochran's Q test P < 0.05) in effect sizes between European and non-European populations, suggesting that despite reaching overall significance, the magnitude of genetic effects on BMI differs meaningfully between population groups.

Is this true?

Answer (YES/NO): NO